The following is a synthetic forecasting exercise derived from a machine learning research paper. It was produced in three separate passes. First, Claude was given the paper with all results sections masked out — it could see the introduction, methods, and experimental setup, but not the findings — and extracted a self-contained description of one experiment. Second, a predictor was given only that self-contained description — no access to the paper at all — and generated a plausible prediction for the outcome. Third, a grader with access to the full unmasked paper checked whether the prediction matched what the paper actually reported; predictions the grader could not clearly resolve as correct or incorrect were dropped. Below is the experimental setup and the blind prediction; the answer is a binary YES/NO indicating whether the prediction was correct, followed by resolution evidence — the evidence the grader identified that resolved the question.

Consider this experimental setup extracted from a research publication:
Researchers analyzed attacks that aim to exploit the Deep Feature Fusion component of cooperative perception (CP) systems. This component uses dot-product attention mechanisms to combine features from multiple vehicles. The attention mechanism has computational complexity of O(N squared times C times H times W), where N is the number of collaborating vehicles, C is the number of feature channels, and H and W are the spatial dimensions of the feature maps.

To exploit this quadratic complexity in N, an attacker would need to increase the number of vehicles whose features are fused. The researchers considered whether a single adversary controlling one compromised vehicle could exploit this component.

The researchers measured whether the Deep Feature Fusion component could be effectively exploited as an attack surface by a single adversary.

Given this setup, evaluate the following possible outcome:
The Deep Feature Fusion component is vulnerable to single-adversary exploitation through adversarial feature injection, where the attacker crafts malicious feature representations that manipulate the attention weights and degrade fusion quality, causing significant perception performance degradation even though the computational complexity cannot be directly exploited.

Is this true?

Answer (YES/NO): NO